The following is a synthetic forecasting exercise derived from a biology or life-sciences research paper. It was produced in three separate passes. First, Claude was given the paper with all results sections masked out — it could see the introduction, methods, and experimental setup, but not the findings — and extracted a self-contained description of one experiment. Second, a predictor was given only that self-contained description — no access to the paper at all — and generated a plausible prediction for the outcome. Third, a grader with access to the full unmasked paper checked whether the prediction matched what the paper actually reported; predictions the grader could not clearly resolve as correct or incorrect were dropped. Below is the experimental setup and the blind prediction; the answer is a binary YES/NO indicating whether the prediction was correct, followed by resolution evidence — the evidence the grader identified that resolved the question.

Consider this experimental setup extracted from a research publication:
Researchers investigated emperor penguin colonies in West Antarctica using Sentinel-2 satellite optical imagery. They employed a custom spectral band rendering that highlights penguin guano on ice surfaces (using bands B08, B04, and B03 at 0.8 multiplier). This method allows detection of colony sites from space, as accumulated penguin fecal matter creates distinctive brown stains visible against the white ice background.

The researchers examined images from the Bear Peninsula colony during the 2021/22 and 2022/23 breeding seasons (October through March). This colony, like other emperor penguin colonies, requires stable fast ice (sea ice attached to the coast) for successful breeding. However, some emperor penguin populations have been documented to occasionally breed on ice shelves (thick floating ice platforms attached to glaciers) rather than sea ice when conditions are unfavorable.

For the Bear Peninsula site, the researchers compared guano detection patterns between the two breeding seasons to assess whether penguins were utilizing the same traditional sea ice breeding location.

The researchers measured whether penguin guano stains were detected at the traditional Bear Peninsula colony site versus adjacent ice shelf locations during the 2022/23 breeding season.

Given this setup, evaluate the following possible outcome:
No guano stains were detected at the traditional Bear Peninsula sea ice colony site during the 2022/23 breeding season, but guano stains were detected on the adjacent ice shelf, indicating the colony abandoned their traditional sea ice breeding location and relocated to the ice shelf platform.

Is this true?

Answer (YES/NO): YES